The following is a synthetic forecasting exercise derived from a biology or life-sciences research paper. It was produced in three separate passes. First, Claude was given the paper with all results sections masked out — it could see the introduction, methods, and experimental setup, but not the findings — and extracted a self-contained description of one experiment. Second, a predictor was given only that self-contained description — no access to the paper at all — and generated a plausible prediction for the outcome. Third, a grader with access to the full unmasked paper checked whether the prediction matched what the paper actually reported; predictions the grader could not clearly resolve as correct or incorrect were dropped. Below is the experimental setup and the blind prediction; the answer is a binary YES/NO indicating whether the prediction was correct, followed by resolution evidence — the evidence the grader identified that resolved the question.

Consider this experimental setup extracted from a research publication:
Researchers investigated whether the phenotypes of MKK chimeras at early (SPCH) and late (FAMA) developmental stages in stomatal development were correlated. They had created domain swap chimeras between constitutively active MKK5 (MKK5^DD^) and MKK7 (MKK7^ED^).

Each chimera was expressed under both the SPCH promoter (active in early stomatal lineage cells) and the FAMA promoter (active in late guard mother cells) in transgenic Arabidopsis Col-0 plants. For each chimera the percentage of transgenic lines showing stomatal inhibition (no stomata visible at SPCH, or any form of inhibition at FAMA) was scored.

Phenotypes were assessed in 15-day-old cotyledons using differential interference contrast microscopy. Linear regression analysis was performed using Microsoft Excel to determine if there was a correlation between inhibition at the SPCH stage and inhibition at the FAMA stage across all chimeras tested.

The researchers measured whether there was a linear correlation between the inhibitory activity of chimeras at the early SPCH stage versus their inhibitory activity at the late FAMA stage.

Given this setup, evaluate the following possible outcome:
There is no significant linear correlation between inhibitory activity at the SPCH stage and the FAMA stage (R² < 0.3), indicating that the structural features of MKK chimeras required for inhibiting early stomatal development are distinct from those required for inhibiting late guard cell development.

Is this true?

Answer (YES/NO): NO